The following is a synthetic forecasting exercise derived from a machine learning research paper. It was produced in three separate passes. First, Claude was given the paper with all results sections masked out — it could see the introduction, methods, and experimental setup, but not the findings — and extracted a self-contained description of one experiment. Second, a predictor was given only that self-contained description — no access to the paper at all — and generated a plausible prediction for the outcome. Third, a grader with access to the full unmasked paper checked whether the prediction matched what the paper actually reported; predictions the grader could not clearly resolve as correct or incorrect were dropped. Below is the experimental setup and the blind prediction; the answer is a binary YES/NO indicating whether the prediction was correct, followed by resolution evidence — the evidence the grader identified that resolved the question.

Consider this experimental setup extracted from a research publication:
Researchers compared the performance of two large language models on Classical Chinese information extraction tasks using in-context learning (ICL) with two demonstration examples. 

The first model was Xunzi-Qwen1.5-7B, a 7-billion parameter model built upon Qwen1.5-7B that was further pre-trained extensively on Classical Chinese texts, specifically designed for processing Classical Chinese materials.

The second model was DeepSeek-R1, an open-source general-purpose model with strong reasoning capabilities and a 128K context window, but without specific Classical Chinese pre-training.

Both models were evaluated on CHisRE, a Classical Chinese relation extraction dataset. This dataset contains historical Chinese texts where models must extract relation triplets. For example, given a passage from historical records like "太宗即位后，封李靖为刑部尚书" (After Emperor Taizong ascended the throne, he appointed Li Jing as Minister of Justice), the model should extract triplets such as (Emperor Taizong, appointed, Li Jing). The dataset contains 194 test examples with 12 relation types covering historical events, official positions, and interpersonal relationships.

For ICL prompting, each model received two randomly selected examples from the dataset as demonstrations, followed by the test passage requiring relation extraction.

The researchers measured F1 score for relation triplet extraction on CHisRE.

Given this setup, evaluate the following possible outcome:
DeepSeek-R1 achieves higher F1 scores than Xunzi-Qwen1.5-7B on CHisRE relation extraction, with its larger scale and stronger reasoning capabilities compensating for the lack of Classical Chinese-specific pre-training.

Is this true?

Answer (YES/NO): YES